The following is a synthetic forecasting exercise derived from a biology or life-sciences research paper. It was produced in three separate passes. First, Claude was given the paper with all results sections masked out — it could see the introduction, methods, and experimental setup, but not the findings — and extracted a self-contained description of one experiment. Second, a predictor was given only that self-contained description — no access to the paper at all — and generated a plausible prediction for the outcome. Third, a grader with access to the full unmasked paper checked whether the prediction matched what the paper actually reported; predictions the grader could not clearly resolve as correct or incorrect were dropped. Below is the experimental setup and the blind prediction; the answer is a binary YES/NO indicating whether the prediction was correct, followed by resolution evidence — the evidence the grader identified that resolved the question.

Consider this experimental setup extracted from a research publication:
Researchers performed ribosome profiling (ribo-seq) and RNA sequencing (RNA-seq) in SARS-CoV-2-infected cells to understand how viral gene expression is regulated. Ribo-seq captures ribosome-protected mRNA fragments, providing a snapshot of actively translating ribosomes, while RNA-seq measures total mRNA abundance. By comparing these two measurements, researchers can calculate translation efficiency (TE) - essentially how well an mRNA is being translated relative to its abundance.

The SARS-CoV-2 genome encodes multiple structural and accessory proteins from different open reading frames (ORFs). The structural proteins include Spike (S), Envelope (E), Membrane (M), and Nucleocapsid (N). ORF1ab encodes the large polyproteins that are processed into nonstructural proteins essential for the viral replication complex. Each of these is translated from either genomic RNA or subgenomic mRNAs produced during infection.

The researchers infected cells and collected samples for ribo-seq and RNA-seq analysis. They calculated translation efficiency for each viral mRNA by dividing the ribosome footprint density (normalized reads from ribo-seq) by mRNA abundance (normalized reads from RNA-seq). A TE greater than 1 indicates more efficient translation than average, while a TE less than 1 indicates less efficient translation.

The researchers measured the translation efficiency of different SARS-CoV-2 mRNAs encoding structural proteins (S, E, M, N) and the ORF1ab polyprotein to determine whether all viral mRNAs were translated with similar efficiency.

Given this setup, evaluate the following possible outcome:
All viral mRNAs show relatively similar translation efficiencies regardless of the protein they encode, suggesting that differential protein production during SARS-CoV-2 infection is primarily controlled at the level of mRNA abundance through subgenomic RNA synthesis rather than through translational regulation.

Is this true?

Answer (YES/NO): NO